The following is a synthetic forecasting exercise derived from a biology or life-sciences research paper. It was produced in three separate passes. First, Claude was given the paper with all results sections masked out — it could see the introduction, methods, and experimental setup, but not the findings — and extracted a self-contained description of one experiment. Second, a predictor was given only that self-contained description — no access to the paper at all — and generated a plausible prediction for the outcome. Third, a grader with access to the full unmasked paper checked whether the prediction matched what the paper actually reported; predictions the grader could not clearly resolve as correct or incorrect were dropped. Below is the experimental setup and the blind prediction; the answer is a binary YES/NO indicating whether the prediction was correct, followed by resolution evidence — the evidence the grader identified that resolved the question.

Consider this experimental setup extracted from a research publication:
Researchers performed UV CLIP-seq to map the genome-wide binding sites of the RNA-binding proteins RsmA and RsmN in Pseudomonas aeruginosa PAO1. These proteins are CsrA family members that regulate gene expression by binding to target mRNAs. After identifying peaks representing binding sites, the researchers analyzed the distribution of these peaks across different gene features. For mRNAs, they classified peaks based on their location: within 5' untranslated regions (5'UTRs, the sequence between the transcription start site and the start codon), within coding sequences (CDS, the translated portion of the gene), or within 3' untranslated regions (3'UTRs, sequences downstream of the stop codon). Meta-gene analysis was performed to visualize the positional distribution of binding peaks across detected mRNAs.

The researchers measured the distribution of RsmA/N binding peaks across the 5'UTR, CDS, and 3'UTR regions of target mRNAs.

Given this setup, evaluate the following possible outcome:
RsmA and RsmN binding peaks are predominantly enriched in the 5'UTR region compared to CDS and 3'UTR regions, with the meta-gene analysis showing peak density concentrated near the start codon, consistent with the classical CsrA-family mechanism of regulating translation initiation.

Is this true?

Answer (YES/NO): YES